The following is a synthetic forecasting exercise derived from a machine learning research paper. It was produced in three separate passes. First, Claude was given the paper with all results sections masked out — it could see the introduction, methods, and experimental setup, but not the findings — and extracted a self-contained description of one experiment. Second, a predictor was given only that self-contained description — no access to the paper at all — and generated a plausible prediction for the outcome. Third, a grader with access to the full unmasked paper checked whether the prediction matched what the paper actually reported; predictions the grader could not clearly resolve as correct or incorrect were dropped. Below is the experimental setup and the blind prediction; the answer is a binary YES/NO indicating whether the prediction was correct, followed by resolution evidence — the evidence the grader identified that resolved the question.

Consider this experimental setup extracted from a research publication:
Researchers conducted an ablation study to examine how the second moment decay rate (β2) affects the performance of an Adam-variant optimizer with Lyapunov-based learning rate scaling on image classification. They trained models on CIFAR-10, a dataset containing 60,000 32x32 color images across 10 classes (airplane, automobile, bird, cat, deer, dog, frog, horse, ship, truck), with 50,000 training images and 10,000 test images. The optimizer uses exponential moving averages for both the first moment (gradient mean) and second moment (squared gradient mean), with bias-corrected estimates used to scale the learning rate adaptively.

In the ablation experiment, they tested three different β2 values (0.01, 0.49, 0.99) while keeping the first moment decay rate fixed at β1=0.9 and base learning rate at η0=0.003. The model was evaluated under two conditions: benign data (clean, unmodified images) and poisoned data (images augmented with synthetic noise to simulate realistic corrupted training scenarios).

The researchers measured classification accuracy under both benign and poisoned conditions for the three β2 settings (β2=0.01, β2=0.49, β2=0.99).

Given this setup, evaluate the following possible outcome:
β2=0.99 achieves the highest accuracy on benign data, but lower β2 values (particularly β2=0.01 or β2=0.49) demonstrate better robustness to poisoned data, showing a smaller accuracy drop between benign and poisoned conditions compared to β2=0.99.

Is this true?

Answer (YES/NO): NO